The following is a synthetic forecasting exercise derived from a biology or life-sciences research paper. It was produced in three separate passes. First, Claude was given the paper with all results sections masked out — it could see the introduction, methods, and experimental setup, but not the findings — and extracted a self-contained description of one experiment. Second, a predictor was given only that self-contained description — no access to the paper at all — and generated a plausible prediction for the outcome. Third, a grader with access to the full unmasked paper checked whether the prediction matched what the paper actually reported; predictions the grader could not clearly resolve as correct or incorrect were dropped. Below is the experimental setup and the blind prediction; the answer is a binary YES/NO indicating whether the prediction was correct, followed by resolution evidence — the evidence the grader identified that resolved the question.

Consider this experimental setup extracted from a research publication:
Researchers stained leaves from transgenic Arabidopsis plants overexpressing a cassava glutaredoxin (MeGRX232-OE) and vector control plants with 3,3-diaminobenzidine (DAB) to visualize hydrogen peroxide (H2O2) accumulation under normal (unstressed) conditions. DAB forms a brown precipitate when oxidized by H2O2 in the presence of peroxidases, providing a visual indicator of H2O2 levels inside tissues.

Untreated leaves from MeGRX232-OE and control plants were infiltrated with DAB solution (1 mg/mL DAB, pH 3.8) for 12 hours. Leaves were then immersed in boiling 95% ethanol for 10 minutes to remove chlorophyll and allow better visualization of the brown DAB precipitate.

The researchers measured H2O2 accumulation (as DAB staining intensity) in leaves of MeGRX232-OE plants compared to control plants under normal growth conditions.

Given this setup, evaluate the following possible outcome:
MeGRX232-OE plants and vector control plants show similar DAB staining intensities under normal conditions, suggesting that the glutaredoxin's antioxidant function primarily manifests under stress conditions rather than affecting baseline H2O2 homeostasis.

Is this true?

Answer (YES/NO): NO